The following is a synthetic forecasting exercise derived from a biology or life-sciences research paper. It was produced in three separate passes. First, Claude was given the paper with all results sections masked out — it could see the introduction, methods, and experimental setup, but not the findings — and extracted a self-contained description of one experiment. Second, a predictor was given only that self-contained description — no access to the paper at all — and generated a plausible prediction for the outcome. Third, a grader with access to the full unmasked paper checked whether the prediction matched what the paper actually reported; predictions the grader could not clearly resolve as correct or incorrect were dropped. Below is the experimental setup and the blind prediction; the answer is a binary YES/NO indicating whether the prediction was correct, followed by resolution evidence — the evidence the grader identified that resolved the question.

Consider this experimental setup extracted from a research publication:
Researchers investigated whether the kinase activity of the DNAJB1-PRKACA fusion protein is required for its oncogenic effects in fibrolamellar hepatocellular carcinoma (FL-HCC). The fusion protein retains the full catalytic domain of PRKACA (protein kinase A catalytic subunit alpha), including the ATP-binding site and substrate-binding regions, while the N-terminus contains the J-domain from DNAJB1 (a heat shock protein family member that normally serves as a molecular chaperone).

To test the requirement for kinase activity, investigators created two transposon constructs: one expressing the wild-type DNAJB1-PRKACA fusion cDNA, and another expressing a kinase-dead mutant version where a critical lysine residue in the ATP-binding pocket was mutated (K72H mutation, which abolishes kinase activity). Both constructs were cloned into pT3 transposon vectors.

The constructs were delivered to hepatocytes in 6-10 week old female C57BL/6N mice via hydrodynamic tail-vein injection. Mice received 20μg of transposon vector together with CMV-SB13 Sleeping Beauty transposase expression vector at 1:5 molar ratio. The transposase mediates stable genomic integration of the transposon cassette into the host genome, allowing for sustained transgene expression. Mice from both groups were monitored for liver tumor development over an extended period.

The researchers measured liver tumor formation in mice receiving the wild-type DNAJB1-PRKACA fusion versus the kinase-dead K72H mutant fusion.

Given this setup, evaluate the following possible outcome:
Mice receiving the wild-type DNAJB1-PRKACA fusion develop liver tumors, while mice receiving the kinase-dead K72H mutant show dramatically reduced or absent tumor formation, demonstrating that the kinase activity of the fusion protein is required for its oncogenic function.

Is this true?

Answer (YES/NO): YES